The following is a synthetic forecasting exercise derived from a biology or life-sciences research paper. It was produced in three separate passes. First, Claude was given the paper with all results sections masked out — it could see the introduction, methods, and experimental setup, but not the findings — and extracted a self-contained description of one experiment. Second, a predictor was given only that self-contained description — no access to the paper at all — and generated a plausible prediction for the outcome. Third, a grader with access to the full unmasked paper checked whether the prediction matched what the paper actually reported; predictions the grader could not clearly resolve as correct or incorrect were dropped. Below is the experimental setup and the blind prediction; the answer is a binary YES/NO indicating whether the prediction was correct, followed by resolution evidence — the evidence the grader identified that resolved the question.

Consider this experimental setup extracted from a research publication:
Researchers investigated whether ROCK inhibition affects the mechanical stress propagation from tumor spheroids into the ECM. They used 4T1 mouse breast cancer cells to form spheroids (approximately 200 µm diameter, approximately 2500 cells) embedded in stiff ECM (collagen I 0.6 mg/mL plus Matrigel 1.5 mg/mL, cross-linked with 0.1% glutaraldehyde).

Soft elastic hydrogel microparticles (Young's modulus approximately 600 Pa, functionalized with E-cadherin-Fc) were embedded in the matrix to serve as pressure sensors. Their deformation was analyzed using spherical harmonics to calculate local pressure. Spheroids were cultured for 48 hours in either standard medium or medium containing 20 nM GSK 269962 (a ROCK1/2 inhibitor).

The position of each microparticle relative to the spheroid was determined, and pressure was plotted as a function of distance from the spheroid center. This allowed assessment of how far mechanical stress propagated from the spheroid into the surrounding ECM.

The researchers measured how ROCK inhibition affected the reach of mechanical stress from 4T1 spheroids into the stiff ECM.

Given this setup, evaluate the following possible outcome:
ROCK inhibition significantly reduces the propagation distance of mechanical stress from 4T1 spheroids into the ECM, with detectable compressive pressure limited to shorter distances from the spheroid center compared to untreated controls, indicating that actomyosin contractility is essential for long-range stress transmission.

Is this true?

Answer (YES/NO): NO